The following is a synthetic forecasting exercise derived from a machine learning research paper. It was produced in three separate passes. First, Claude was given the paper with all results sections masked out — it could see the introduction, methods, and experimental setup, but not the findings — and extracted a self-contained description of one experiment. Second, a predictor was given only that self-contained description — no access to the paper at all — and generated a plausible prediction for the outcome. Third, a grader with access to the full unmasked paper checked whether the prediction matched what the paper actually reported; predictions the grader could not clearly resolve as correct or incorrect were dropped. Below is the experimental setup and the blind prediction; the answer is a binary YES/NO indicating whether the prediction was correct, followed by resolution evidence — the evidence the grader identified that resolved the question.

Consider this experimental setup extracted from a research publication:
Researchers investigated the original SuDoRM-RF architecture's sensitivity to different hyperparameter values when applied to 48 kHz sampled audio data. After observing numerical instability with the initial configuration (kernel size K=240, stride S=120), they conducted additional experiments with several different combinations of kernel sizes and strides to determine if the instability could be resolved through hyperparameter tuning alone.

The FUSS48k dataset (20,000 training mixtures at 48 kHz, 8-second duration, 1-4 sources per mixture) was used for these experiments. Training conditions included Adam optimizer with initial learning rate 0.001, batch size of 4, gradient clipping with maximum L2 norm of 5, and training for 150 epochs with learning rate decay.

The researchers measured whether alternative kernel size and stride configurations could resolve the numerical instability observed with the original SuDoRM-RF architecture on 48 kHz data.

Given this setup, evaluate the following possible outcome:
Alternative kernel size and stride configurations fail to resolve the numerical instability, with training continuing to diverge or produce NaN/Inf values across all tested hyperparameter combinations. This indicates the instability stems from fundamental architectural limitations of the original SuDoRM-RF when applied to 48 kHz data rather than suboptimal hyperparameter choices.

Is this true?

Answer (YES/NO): NO